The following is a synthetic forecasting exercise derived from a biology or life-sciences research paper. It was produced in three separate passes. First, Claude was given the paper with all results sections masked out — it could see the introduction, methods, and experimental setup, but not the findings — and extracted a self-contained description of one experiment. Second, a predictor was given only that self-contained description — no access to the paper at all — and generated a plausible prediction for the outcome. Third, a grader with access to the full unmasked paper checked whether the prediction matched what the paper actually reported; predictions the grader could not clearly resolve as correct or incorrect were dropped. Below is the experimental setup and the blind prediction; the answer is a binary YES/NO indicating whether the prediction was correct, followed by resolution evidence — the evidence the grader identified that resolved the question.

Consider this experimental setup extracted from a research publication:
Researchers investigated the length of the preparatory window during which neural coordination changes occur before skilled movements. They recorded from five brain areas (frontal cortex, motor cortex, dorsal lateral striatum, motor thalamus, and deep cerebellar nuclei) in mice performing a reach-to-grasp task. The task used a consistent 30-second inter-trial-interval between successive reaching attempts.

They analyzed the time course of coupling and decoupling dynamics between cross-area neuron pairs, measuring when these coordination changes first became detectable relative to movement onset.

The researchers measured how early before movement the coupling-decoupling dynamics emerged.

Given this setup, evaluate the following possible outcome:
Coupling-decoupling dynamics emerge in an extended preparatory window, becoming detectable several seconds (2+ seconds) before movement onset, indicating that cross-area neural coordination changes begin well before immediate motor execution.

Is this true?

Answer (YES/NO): YES